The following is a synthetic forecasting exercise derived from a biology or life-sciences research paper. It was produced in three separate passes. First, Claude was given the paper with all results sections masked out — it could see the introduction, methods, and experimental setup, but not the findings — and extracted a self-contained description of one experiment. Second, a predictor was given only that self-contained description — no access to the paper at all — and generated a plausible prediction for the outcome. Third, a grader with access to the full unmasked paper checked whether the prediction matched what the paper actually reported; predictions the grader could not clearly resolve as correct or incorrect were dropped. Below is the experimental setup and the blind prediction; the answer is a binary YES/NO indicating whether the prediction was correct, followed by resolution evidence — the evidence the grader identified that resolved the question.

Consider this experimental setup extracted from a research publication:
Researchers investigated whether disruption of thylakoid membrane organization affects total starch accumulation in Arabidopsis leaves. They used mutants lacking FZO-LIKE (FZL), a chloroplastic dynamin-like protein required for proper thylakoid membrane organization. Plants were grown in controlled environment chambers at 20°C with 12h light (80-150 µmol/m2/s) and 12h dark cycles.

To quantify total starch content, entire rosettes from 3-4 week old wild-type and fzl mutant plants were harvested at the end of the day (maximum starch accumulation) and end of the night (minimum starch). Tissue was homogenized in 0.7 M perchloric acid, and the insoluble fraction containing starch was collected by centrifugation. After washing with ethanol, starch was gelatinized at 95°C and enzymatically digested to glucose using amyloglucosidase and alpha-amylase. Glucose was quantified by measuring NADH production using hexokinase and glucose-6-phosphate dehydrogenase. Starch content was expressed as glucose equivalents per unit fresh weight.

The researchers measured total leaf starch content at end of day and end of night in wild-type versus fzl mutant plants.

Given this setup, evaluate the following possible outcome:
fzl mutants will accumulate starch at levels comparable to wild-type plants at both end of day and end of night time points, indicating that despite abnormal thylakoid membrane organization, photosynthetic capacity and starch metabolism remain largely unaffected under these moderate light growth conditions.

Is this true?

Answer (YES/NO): NO